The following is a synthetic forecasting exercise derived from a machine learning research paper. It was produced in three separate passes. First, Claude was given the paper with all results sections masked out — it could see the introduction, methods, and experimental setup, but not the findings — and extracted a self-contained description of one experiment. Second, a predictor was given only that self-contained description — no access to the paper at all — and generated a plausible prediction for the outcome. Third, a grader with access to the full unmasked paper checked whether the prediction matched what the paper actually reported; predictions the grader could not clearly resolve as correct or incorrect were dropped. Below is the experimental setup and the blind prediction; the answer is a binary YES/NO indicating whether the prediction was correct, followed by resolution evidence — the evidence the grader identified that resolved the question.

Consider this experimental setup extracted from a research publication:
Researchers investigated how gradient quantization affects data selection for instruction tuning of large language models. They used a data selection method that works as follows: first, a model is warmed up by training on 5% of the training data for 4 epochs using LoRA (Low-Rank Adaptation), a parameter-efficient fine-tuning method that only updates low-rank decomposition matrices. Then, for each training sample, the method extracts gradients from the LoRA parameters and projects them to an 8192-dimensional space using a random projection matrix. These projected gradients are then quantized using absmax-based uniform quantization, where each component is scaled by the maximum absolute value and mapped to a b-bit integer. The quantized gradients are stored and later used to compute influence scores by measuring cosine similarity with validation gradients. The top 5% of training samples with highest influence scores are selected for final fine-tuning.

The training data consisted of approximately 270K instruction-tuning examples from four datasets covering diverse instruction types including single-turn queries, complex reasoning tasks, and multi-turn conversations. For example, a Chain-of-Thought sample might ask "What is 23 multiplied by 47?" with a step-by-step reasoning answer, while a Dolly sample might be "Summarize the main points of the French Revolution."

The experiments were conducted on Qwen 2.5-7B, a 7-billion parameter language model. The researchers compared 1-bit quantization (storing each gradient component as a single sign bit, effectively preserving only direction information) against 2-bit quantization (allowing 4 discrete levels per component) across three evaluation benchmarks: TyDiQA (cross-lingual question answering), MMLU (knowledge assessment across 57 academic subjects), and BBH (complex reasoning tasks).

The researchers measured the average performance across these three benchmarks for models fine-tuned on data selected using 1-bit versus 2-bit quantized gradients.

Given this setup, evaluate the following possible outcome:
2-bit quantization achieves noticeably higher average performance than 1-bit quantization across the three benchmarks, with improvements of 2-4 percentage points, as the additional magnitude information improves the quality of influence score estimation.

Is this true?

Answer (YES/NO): NO